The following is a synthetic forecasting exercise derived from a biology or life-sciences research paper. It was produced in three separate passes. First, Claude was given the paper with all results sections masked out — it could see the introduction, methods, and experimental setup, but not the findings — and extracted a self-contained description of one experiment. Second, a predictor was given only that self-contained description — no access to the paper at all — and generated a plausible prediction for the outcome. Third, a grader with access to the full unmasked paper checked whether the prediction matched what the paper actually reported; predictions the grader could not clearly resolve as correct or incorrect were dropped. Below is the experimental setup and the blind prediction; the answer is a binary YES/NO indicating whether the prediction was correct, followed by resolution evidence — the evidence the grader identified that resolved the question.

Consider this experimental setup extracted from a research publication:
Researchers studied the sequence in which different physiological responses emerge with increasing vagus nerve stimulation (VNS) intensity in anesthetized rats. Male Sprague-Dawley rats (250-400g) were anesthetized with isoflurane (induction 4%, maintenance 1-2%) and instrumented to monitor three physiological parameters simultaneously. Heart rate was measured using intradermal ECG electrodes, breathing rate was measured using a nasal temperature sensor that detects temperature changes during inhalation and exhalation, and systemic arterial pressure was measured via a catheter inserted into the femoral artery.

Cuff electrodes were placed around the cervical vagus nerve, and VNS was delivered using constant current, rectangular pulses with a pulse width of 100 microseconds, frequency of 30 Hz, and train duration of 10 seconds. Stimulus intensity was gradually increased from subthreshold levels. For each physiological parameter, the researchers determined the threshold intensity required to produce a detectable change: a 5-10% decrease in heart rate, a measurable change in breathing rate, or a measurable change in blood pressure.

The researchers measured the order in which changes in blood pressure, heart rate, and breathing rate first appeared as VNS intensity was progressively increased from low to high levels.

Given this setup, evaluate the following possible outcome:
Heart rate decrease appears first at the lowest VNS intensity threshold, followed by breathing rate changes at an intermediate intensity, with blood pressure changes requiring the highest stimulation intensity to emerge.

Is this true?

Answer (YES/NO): NO